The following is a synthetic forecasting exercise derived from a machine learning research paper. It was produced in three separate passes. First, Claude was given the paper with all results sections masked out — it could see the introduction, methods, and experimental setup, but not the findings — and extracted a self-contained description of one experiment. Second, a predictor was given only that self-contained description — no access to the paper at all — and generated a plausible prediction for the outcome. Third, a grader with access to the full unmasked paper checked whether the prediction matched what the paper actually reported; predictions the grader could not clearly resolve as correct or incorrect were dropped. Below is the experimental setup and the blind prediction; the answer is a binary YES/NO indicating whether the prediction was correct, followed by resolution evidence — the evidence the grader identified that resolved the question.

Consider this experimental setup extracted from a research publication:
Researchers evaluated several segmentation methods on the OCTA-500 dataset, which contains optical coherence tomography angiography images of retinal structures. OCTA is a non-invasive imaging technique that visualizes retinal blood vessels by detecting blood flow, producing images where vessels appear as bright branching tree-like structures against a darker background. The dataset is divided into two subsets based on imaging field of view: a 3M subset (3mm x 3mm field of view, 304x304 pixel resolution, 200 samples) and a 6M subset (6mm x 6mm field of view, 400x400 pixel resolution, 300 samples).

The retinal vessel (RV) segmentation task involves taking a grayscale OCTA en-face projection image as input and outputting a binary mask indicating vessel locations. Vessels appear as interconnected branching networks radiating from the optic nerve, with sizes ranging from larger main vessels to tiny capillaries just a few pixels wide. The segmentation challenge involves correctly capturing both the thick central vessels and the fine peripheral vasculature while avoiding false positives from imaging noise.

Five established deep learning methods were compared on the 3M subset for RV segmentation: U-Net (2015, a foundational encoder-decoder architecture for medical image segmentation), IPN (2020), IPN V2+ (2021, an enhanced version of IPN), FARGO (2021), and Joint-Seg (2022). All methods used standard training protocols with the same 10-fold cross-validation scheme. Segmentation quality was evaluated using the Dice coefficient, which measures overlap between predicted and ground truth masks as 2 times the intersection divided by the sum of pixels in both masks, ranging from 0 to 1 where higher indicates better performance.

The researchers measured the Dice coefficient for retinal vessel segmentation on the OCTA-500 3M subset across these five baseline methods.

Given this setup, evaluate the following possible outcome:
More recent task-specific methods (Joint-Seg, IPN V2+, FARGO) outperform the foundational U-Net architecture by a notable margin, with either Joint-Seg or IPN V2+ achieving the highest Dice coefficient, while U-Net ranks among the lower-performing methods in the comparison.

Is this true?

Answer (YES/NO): NO